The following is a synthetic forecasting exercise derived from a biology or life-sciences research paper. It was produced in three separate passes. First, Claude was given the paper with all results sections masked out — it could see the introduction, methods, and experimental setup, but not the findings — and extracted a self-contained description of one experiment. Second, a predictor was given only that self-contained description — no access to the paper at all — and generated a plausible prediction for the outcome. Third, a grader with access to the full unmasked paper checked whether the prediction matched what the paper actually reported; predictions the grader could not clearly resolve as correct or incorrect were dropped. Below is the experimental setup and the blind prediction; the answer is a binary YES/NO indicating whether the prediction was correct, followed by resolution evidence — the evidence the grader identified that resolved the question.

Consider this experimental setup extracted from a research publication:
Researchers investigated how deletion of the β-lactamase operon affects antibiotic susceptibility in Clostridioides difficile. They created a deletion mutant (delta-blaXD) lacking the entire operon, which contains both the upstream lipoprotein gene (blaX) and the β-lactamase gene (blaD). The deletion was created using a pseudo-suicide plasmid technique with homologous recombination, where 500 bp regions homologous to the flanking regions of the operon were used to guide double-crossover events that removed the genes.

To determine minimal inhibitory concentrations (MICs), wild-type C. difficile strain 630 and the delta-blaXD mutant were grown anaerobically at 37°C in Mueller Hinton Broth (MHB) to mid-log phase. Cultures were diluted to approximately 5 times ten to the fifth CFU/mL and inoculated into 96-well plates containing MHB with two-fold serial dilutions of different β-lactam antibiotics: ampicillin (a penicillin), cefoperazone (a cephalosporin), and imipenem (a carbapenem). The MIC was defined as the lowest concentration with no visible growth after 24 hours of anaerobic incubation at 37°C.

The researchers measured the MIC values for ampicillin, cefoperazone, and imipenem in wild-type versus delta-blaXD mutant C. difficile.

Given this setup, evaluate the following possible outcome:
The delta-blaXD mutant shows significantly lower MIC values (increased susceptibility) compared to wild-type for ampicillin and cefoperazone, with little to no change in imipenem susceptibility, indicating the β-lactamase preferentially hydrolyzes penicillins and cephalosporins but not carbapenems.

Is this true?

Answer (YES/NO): NO